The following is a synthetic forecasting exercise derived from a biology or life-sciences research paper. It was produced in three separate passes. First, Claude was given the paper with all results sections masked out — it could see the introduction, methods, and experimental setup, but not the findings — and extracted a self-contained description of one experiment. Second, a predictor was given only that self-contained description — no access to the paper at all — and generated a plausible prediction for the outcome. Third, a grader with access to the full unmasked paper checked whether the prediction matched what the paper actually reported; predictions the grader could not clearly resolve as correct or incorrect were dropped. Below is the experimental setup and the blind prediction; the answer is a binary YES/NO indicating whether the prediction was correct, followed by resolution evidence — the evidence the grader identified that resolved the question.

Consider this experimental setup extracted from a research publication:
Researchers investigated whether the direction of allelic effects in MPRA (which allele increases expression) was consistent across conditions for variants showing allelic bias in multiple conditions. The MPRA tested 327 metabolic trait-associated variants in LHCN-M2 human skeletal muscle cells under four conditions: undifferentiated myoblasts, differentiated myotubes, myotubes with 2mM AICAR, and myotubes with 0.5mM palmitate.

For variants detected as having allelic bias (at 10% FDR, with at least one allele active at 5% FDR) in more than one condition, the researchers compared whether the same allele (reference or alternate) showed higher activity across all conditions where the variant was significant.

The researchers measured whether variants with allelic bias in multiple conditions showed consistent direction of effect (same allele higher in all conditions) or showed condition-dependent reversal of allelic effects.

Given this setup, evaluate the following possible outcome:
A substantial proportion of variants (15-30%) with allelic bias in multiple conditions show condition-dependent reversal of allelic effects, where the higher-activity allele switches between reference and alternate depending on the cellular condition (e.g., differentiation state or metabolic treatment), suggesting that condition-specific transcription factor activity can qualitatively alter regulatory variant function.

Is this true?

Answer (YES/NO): NO